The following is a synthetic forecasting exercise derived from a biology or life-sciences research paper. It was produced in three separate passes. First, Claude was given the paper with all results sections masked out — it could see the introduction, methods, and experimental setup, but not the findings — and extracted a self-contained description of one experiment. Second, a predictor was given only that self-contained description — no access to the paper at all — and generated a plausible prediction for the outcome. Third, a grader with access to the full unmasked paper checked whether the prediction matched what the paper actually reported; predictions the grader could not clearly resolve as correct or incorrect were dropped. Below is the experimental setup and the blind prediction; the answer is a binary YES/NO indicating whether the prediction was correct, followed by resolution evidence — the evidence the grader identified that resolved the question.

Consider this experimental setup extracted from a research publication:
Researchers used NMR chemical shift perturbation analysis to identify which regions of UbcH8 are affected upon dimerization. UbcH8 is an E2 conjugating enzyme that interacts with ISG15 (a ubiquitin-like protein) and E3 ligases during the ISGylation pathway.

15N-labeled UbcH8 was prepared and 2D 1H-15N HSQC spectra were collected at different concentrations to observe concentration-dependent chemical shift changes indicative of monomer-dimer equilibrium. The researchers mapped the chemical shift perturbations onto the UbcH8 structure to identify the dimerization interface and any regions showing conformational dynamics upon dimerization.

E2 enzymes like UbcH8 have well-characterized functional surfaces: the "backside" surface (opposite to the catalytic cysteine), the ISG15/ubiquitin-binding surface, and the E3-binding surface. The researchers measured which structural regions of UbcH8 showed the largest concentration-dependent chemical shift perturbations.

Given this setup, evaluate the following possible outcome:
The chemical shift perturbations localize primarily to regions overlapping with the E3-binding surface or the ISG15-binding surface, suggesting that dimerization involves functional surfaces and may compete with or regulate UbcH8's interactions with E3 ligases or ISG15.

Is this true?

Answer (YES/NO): NO